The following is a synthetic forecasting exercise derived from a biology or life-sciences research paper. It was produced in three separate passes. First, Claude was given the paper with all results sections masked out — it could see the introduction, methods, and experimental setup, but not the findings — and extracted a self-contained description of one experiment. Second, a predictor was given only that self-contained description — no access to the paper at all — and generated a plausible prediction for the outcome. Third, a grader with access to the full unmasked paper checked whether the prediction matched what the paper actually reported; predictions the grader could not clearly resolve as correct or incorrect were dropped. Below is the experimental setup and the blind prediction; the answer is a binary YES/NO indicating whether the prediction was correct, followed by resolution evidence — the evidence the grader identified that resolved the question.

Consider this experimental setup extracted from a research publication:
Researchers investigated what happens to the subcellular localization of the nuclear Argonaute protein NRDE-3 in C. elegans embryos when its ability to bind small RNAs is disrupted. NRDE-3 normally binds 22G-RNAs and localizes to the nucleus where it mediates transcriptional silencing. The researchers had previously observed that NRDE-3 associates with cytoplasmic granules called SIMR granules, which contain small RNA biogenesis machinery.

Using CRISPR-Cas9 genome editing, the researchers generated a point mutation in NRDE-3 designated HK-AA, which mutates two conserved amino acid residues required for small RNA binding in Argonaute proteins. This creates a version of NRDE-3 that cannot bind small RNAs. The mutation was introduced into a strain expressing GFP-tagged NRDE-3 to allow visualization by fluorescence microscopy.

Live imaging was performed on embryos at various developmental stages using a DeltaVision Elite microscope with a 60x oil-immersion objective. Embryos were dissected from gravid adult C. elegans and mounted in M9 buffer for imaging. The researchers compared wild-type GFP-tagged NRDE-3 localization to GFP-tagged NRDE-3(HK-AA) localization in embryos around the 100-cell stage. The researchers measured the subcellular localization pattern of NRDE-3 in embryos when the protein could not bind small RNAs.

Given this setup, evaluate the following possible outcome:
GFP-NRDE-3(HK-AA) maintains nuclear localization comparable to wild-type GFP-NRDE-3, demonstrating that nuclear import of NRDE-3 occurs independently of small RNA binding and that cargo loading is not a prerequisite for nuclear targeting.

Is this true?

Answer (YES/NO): NO